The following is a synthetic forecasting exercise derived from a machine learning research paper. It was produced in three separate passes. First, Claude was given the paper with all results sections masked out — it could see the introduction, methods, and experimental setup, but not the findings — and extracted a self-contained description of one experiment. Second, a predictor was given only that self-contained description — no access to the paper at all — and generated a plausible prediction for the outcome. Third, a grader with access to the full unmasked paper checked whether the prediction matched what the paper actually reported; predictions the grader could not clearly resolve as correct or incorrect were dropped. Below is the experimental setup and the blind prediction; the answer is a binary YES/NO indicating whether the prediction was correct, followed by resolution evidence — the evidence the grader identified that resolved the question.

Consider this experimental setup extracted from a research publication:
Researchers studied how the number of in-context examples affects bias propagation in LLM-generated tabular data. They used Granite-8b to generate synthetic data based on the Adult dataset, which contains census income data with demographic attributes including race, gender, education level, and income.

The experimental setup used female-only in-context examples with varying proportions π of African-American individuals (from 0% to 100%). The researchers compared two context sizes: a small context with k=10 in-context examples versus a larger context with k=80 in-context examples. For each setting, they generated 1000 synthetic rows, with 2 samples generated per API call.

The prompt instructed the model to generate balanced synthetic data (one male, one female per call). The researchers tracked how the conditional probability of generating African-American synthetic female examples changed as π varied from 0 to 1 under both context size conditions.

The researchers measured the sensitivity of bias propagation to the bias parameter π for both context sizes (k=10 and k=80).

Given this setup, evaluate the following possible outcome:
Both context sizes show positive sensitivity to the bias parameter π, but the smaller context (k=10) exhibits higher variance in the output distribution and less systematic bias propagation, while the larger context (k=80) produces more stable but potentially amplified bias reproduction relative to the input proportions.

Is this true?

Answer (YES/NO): NO